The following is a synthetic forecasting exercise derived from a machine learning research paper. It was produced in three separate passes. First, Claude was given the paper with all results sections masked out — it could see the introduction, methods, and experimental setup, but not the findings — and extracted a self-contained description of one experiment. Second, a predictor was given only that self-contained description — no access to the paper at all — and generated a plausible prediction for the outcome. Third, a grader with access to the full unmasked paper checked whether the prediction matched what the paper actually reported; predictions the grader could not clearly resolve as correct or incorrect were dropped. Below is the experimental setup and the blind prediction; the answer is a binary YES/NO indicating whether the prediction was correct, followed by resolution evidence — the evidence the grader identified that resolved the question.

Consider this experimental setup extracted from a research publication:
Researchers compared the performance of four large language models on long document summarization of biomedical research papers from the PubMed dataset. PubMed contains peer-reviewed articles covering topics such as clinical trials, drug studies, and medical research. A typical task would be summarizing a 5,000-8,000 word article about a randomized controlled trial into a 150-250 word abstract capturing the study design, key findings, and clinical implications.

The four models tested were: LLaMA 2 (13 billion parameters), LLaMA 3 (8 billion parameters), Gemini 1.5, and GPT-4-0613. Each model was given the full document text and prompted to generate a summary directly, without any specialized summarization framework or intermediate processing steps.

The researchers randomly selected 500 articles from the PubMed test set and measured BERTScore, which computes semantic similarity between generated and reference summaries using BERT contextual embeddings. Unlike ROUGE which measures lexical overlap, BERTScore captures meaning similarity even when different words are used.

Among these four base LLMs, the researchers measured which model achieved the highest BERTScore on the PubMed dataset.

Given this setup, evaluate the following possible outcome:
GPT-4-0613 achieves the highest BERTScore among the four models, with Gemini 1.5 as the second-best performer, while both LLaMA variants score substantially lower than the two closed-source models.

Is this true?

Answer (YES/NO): NO